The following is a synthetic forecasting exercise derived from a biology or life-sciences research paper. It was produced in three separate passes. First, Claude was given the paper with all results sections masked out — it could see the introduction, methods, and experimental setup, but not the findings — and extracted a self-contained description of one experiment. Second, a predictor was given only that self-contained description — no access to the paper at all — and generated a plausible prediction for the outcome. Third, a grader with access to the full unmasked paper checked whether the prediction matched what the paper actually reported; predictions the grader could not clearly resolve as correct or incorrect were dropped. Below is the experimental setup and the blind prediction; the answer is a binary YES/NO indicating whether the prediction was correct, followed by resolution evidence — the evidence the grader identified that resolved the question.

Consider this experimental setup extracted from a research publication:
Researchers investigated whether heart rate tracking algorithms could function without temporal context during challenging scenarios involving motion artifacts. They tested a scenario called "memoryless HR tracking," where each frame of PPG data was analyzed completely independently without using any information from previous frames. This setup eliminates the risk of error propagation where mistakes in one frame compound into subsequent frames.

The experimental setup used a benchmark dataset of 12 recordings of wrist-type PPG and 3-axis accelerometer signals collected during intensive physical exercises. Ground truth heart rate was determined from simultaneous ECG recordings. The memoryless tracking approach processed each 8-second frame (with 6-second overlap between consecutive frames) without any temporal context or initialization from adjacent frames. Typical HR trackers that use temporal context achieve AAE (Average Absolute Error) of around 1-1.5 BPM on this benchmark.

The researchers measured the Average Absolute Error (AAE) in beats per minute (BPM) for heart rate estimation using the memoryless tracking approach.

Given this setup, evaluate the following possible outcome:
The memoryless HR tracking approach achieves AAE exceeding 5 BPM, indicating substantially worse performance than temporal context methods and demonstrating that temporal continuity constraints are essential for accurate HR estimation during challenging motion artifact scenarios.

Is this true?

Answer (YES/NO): NO